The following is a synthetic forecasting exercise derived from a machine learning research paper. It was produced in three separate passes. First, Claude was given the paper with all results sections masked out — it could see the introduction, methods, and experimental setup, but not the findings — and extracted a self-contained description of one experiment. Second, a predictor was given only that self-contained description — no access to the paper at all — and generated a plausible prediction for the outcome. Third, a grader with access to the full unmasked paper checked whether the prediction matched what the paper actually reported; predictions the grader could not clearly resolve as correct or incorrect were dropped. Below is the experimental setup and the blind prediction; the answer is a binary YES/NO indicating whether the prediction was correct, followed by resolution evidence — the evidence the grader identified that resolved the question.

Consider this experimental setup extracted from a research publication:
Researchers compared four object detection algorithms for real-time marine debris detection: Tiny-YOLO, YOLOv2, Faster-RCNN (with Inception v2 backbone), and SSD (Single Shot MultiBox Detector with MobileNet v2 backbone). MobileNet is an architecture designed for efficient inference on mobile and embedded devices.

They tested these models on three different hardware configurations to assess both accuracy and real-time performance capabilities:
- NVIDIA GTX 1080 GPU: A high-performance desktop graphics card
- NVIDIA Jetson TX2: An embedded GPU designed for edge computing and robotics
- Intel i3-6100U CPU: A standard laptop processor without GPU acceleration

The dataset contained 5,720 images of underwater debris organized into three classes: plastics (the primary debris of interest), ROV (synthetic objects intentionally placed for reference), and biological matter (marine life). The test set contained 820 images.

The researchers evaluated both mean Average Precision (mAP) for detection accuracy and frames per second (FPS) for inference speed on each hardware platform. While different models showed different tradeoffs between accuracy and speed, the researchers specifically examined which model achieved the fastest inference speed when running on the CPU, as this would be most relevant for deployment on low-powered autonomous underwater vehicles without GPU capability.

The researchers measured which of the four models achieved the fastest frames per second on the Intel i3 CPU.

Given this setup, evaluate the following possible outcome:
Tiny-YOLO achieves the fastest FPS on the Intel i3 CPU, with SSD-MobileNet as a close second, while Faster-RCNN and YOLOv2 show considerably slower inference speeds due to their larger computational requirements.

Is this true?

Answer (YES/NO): NO